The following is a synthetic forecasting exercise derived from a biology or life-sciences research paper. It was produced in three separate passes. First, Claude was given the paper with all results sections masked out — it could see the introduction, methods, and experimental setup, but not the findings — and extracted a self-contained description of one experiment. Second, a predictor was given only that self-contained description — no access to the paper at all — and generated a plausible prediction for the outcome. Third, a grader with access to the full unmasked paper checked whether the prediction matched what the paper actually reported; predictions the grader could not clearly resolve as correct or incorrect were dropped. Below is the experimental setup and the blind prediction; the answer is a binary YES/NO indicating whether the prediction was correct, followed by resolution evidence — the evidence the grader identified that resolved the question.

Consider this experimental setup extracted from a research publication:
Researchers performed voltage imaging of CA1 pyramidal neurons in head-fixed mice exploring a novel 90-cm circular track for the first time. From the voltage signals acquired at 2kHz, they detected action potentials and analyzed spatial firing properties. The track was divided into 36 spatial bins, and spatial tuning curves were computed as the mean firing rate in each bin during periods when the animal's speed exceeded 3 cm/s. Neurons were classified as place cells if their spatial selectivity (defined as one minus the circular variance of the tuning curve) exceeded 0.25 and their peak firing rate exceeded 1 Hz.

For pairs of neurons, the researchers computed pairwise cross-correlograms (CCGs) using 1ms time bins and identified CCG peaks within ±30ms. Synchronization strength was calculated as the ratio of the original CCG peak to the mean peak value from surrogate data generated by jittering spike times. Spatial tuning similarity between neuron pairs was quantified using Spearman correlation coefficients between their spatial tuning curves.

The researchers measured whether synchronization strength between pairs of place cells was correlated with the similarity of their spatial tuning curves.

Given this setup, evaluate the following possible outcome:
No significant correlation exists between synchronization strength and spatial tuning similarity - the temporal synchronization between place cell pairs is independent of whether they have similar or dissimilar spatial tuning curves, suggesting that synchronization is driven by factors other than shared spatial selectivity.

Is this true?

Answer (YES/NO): NO